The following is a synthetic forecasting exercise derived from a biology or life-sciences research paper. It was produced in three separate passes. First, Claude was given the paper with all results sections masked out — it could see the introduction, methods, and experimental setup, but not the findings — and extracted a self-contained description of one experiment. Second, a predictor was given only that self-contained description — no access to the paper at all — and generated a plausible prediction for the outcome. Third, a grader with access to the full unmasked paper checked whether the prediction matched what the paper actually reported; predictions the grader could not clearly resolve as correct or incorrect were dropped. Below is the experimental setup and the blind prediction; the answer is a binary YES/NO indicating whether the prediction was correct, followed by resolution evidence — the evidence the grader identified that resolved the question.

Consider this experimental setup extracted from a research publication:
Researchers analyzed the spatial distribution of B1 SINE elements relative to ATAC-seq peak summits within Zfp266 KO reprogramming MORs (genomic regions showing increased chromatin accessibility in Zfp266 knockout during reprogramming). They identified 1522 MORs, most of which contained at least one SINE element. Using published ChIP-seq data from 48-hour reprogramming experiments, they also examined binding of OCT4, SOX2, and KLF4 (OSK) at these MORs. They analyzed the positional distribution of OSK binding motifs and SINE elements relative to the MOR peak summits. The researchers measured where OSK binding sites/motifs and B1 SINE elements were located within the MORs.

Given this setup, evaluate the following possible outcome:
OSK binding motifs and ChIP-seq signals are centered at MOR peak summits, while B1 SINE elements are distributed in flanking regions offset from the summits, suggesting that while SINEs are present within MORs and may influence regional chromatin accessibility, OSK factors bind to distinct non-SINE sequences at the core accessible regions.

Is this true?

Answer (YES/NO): YES